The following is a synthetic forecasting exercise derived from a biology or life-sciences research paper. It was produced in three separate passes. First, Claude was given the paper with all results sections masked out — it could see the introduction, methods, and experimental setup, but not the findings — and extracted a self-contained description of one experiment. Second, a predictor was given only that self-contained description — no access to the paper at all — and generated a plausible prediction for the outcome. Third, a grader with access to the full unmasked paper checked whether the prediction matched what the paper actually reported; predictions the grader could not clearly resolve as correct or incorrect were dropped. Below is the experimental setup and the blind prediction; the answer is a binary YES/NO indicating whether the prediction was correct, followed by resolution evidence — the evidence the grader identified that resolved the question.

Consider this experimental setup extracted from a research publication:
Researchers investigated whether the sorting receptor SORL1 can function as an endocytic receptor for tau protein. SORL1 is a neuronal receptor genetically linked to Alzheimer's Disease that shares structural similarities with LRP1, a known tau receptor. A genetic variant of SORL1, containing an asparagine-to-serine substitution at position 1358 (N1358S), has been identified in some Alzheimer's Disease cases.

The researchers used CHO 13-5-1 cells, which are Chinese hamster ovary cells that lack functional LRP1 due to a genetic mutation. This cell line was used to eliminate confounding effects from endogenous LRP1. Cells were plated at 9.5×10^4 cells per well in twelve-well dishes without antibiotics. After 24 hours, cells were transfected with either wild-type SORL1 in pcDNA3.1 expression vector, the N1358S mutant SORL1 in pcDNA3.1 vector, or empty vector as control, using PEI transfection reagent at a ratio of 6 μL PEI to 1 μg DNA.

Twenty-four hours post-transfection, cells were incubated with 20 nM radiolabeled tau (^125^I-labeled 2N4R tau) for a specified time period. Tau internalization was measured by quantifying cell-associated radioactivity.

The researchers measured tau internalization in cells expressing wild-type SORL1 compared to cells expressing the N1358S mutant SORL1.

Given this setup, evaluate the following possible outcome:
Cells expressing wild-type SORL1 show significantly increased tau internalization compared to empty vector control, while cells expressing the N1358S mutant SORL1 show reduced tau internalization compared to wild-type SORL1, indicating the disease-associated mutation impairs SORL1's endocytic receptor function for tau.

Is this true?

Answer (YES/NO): YES